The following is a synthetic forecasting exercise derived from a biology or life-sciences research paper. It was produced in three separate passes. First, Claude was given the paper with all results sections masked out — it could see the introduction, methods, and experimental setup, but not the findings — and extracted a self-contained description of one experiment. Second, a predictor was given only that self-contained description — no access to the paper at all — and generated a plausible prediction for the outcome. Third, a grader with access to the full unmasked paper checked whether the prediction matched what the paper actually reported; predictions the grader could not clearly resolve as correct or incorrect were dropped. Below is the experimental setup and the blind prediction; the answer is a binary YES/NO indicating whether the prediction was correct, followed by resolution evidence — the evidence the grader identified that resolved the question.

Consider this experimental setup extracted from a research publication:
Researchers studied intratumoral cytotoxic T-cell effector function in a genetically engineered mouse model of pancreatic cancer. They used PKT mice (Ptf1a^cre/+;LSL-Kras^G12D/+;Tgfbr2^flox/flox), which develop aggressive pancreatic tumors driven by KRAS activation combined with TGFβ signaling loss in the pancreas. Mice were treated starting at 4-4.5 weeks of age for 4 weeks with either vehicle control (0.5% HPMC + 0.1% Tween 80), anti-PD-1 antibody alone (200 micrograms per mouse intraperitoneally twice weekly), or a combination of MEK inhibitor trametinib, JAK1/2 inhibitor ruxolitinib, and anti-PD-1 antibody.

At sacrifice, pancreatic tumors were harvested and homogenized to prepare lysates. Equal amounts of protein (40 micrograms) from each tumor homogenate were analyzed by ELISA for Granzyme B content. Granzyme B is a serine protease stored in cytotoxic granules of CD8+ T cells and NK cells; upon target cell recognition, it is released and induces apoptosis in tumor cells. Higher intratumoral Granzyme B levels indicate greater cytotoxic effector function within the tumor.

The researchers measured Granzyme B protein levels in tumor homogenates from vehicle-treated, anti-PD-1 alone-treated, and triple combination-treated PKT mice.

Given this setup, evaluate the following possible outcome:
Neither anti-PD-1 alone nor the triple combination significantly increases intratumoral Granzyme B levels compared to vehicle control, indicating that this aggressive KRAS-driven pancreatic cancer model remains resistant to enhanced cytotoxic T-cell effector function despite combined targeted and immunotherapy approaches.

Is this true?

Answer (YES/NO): NO